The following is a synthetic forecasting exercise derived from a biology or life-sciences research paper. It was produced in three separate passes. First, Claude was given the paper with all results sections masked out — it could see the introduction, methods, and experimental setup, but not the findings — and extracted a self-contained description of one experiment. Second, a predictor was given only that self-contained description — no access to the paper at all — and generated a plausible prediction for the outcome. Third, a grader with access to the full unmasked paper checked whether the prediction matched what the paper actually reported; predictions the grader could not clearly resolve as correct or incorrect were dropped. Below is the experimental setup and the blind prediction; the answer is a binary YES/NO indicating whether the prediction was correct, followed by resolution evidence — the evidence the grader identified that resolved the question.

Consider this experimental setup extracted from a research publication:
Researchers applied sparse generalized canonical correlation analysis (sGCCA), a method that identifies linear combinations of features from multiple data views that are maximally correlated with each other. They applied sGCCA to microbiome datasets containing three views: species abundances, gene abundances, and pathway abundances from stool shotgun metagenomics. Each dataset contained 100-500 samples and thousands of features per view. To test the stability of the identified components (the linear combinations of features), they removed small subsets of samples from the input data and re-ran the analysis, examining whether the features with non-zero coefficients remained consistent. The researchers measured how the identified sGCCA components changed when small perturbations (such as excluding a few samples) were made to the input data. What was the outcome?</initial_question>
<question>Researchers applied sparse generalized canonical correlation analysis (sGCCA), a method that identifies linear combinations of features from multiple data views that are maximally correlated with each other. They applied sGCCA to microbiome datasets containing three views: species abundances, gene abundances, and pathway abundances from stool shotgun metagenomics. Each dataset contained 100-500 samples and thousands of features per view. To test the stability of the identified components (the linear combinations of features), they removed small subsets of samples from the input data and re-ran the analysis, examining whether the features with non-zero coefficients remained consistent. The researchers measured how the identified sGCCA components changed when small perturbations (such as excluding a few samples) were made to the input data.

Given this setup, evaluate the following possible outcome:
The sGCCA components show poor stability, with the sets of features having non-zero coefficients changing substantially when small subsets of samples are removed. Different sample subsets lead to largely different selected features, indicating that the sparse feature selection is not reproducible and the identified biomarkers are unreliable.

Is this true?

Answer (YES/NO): YES